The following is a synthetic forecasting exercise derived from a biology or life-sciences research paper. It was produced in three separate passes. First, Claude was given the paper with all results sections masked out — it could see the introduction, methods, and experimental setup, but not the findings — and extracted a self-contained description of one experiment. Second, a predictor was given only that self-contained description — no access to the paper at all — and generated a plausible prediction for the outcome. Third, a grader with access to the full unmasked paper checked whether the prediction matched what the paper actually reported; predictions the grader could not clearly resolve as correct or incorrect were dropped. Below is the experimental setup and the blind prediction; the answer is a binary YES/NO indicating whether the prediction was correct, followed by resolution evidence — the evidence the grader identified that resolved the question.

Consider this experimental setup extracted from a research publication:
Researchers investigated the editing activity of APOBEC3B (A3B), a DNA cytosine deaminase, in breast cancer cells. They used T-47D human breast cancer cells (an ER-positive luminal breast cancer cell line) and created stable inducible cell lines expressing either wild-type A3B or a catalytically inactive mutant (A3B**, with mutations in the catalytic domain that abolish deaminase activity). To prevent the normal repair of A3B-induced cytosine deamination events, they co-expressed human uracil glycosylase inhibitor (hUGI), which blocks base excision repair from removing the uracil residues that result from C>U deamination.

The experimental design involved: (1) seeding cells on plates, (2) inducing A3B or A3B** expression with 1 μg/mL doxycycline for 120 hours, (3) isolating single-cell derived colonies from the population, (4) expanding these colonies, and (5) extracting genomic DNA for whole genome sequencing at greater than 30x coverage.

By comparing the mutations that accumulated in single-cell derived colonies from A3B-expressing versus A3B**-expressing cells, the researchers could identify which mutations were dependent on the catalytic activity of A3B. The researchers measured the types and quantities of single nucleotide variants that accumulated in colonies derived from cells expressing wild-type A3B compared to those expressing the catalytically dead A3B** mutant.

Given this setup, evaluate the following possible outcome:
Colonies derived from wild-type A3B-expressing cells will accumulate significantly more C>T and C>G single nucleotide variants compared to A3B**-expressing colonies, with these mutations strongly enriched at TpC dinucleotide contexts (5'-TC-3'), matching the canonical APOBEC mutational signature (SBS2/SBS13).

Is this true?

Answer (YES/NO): NO